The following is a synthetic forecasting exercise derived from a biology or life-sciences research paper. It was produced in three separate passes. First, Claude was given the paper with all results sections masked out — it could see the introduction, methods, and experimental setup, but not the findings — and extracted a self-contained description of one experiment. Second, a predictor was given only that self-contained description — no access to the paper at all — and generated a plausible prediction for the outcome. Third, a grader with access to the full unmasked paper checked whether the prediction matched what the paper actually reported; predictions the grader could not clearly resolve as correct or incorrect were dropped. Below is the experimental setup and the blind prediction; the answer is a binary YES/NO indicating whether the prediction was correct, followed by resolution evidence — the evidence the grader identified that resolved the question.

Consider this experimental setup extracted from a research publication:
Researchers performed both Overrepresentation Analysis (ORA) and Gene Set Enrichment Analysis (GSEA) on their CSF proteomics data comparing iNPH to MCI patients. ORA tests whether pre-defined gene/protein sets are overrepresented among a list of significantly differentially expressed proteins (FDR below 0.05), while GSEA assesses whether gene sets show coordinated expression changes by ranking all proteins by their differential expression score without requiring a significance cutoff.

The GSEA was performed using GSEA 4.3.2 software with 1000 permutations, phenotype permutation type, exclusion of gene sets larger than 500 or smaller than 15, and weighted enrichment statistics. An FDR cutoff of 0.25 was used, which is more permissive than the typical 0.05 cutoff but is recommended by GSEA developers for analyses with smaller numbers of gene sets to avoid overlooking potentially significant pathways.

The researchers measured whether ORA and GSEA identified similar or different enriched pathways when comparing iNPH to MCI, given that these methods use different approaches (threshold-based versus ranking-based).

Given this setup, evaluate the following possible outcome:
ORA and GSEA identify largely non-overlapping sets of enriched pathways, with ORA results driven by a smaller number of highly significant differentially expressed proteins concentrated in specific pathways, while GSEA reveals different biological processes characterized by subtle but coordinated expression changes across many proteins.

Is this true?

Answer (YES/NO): NO